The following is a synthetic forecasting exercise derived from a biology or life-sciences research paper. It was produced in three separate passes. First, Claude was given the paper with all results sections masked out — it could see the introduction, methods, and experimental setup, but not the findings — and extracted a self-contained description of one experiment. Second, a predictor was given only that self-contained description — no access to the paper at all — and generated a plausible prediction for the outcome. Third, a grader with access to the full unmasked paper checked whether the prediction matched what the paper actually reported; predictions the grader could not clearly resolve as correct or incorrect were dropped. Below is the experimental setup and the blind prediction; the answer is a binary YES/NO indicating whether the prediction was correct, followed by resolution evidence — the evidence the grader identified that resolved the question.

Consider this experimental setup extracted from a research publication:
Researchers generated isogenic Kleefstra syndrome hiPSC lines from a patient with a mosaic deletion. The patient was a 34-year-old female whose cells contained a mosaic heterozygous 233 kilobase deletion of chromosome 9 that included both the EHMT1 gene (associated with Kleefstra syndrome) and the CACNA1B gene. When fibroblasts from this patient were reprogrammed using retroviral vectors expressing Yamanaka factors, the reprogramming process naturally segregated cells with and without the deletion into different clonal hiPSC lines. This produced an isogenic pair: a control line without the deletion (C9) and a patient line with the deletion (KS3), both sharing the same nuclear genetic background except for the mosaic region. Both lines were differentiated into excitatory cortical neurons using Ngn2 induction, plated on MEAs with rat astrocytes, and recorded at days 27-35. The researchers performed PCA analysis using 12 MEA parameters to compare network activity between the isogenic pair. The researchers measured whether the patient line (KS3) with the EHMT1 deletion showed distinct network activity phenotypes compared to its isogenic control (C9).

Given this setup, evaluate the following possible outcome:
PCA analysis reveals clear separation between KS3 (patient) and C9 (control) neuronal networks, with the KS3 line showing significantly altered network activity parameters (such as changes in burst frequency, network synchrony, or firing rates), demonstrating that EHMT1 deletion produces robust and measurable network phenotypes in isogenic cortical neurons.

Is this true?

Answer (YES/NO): YES